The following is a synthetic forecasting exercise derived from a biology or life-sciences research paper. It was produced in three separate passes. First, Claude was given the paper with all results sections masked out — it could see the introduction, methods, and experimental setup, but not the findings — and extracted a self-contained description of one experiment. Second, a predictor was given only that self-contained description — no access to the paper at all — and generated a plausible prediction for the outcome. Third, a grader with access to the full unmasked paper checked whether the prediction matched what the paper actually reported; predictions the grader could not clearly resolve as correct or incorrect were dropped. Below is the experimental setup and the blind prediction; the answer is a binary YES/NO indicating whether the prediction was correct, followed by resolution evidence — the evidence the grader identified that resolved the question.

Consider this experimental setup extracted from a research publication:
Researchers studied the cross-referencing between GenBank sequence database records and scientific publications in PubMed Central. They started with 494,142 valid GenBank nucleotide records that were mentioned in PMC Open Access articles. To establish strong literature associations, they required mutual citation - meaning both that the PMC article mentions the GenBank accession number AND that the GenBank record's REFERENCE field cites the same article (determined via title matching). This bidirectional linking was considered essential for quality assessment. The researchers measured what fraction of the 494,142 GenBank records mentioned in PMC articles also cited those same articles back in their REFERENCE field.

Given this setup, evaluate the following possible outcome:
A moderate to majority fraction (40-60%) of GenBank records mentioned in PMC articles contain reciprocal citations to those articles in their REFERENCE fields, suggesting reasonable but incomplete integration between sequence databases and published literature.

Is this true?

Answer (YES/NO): NO